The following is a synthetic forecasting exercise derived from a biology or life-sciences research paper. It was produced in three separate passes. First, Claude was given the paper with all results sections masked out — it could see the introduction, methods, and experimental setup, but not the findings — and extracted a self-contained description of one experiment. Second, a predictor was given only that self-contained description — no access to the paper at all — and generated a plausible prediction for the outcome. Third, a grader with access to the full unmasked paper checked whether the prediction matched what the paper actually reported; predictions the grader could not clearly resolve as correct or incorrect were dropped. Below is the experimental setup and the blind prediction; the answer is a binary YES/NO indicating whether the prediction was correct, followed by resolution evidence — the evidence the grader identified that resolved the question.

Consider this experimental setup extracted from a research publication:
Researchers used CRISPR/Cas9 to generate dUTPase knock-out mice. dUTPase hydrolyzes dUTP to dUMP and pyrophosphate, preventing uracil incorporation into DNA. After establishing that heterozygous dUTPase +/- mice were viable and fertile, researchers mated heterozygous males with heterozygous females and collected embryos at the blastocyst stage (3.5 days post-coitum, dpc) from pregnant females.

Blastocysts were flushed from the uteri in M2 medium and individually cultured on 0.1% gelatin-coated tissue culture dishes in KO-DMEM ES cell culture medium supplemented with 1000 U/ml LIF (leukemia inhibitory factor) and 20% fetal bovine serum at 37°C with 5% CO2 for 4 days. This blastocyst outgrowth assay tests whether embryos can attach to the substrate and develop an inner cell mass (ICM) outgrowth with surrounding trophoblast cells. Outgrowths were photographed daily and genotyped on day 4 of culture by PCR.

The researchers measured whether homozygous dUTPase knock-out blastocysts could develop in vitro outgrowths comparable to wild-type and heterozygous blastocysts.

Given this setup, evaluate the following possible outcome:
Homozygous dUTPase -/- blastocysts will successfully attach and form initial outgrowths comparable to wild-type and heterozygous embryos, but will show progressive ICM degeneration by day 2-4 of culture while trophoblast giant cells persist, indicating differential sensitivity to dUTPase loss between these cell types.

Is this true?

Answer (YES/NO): NO